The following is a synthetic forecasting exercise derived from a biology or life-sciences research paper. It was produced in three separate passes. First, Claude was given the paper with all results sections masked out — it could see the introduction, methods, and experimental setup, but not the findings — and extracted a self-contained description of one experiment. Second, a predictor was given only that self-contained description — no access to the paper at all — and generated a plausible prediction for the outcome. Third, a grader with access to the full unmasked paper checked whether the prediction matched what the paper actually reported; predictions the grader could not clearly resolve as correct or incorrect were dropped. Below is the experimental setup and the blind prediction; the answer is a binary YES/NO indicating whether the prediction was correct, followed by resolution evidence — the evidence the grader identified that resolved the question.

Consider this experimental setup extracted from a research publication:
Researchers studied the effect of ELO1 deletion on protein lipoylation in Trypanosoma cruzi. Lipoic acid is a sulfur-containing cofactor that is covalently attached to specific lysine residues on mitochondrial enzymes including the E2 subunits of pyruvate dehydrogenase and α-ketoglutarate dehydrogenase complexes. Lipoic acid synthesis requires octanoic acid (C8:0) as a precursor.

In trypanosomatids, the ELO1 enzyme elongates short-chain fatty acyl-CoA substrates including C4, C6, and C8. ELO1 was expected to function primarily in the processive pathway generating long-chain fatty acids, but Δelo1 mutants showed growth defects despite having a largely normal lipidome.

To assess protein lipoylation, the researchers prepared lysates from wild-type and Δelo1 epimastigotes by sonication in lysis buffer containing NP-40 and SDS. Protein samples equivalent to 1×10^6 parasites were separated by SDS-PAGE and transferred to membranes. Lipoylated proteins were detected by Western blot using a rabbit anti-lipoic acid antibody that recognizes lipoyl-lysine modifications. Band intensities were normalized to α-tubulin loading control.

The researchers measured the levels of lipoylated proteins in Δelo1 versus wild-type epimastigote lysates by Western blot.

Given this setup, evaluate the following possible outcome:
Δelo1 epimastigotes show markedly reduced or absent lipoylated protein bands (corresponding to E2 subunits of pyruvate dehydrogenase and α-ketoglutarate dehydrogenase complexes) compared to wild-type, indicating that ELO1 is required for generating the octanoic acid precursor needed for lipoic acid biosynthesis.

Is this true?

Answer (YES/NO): NO